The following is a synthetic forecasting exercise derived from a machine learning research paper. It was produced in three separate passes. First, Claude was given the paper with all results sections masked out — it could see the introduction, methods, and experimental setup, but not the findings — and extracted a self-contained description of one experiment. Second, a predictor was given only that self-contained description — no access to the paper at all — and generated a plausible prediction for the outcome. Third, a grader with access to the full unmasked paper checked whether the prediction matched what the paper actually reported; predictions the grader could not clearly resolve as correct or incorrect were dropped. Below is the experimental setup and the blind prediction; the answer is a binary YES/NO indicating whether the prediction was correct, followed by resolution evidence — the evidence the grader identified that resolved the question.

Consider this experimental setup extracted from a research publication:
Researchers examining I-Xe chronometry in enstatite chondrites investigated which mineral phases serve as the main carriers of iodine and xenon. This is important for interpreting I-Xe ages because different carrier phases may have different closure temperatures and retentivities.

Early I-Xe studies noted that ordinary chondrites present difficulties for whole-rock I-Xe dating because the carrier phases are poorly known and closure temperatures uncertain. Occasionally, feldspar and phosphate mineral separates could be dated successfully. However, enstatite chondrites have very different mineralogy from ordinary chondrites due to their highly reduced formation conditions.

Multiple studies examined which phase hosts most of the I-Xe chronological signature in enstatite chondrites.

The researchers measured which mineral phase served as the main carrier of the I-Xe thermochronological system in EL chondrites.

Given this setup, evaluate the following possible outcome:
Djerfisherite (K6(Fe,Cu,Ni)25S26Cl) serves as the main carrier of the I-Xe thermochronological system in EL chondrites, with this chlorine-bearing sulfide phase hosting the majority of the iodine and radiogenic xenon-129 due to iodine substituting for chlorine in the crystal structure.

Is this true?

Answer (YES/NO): NO